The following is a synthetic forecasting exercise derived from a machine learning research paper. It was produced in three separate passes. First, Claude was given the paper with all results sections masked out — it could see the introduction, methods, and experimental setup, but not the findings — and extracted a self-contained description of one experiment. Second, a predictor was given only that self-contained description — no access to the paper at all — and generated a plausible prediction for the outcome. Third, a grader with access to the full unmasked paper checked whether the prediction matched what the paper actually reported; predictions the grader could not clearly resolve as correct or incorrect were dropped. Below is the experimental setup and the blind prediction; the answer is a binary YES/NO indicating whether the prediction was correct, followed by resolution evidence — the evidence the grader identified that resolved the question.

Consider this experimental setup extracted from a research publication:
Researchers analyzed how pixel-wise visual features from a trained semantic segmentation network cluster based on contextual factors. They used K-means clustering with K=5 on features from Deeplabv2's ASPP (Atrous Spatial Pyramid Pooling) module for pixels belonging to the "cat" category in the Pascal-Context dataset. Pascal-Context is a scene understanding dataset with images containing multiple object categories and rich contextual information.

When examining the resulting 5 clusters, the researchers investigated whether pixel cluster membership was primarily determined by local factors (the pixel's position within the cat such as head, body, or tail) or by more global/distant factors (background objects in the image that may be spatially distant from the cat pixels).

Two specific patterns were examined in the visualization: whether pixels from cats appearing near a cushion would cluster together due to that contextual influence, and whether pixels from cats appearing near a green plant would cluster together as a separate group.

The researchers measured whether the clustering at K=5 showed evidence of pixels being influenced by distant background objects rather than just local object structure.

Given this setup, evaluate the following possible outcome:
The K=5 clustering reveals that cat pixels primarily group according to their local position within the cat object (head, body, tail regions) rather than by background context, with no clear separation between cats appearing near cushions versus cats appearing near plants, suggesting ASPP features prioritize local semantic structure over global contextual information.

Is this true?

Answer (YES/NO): NO